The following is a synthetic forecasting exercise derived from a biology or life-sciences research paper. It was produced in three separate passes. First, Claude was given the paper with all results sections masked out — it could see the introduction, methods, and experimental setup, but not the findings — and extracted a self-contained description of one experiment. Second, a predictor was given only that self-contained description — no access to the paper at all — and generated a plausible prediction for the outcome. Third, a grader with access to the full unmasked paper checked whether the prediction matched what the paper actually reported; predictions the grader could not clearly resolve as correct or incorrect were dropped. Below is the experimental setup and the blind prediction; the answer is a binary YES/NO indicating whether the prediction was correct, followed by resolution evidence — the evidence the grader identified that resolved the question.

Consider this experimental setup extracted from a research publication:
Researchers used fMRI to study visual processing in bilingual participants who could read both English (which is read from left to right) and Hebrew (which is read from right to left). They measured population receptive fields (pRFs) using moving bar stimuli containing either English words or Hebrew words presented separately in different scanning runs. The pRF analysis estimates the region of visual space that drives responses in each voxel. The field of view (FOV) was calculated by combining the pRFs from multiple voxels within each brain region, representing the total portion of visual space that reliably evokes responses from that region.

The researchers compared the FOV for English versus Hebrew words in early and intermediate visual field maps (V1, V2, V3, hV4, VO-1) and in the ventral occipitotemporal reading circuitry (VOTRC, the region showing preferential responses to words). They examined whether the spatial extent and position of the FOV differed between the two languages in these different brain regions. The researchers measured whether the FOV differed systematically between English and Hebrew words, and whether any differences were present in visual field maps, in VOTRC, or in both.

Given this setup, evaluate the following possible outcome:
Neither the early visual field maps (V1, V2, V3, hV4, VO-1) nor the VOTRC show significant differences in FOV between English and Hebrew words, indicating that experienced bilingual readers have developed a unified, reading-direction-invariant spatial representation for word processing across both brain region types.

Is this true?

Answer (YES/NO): NO